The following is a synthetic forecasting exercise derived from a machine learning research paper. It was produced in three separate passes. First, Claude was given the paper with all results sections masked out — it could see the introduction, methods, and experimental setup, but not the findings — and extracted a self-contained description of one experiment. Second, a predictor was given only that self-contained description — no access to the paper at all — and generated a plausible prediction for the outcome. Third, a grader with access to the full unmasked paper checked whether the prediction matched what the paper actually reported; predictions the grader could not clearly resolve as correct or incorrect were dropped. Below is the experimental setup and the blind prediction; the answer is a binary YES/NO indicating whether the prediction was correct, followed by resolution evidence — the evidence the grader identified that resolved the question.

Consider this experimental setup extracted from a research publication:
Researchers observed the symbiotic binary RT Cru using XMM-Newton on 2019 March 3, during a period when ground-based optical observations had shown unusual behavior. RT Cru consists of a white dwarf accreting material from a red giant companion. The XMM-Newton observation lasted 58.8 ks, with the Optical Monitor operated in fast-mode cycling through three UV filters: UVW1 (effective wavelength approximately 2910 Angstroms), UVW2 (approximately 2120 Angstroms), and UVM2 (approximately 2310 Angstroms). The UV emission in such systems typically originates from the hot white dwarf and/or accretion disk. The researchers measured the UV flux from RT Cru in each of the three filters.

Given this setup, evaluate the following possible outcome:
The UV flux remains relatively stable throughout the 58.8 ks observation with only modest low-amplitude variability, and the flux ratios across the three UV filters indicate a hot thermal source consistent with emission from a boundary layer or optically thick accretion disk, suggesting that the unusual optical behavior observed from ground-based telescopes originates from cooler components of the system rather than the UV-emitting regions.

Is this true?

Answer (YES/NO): NO